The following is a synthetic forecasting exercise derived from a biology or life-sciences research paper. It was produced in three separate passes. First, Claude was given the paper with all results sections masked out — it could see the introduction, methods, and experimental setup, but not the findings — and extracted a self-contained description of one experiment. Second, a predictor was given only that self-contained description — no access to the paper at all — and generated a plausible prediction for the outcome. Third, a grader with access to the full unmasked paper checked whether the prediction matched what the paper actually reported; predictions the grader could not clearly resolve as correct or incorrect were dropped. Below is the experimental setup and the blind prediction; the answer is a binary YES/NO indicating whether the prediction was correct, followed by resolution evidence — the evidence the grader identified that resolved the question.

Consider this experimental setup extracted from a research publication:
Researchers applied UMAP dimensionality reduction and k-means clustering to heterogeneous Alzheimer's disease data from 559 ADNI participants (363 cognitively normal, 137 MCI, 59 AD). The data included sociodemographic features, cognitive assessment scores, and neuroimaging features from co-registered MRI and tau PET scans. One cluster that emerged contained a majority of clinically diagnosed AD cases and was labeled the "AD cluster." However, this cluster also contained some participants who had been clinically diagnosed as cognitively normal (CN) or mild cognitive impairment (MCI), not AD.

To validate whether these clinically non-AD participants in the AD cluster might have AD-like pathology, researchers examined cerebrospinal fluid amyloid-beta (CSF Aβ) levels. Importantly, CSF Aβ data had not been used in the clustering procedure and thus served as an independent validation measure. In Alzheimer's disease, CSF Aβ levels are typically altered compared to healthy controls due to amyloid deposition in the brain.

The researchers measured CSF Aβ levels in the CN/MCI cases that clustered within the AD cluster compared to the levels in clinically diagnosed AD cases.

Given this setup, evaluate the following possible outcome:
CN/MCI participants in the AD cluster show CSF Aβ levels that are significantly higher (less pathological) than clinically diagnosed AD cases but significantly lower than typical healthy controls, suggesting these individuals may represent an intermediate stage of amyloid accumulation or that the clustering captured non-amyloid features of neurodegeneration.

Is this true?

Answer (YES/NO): NO